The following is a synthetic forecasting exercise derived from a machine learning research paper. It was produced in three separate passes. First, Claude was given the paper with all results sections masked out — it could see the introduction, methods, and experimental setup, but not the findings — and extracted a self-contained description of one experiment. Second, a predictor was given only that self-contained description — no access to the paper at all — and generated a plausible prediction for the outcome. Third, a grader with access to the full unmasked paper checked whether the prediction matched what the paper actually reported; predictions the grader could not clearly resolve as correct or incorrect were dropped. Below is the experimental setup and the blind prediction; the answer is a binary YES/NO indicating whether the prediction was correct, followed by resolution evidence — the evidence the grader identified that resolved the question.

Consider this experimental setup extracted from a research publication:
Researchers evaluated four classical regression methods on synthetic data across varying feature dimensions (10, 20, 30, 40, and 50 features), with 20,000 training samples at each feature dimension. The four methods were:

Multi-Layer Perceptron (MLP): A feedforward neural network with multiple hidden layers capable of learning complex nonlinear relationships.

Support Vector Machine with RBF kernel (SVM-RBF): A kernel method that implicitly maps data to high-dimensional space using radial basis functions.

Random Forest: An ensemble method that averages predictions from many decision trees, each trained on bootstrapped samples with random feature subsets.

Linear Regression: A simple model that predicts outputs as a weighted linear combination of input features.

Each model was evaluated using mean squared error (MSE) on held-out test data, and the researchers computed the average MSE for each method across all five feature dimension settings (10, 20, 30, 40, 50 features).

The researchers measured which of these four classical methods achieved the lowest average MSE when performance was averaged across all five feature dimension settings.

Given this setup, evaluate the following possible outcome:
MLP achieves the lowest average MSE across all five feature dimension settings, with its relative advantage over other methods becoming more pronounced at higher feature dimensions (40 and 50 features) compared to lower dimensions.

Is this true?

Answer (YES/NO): NO